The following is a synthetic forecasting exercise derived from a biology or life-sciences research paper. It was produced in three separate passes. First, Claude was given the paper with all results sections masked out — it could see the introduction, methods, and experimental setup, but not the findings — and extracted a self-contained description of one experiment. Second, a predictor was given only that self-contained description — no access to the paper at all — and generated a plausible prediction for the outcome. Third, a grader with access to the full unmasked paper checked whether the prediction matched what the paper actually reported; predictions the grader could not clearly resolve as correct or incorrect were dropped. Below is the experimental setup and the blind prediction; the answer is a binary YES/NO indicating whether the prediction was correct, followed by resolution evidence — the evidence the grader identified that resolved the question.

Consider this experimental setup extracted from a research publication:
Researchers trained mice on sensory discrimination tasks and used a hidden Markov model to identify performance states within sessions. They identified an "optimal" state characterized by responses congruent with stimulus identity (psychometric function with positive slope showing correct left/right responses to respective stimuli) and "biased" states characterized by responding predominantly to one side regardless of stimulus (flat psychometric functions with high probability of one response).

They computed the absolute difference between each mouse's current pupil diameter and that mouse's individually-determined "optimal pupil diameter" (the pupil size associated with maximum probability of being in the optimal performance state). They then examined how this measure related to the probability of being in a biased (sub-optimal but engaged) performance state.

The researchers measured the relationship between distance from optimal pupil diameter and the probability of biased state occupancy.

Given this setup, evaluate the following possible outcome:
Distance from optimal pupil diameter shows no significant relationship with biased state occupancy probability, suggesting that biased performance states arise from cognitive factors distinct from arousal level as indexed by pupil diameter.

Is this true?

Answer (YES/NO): NO